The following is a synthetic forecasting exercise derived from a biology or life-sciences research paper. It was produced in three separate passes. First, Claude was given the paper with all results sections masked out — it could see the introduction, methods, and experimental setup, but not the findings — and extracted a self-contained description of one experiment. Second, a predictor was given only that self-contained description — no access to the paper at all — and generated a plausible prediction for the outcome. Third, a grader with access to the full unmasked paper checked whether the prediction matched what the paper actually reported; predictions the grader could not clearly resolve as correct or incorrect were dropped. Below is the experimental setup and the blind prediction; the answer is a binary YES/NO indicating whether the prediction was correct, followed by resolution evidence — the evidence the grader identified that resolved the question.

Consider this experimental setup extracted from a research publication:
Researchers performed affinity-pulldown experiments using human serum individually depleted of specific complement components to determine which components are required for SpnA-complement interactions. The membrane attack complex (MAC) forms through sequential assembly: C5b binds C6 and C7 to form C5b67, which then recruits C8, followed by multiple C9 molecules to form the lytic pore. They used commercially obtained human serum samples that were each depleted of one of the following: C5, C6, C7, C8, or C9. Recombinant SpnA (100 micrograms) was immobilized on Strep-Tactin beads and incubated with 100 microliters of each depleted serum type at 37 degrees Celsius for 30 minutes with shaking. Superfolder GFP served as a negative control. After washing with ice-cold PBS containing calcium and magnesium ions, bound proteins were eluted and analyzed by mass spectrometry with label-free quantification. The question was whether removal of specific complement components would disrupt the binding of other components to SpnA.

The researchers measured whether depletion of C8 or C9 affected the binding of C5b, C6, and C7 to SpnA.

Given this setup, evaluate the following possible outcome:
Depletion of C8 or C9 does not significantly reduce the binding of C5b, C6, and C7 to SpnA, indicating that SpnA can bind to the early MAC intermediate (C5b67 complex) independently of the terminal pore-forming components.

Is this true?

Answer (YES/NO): YES